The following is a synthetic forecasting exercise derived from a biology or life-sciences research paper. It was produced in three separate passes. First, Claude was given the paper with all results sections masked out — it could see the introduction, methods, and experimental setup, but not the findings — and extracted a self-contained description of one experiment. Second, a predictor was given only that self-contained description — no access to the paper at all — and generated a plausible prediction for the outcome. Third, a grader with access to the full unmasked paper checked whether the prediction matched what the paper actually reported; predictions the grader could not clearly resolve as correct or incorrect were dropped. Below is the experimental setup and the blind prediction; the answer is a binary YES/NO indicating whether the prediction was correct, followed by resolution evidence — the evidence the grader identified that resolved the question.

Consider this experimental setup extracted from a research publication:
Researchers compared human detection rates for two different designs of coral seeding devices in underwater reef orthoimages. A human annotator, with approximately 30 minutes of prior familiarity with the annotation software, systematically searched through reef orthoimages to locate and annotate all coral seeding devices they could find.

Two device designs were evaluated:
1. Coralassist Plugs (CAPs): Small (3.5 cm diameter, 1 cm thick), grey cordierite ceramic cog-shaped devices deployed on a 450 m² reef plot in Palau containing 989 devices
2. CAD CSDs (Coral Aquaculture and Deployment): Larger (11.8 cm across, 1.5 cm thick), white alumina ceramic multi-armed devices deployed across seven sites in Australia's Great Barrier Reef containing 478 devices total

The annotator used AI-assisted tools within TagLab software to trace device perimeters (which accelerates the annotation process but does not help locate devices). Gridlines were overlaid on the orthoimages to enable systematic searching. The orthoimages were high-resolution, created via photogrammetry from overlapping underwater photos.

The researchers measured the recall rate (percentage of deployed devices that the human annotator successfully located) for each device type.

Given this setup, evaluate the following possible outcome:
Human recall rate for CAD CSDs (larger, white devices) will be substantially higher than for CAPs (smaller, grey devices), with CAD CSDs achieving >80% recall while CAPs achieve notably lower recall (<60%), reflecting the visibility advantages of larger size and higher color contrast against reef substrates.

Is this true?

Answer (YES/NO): NO